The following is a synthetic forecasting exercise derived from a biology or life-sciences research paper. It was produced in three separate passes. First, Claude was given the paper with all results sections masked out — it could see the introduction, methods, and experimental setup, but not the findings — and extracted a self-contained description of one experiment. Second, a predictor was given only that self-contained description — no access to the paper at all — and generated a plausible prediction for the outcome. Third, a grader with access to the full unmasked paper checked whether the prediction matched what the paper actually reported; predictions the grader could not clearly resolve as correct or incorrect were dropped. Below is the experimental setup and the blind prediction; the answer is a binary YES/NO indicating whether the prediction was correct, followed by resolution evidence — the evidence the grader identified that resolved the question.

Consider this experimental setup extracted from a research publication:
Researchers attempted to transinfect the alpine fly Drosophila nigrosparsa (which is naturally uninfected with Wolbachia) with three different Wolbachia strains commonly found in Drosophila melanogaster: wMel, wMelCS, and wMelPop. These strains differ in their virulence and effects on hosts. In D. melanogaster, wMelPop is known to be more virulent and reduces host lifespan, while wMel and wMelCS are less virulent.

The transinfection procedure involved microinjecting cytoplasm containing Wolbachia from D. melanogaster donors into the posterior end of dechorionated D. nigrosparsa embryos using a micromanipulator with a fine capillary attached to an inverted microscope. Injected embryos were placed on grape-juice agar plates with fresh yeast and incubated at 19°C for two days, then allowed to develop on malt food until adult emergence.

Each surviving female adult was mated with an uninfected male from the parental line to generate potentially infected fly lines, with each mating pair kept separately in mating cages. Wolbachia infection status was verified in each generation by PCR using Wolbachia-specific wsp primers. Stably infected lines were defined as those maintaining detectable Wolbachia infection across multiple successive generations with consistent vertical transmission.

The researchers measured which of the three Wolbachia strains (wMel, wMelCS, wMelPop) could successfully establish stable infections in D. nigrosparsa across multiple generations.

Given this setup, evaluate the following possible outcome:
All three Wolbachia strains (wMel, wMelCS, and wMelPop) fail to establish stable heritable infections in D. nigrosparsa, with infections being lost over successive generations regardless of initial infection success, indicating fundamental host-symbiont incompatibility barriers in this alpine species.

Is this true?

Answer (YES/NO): NO